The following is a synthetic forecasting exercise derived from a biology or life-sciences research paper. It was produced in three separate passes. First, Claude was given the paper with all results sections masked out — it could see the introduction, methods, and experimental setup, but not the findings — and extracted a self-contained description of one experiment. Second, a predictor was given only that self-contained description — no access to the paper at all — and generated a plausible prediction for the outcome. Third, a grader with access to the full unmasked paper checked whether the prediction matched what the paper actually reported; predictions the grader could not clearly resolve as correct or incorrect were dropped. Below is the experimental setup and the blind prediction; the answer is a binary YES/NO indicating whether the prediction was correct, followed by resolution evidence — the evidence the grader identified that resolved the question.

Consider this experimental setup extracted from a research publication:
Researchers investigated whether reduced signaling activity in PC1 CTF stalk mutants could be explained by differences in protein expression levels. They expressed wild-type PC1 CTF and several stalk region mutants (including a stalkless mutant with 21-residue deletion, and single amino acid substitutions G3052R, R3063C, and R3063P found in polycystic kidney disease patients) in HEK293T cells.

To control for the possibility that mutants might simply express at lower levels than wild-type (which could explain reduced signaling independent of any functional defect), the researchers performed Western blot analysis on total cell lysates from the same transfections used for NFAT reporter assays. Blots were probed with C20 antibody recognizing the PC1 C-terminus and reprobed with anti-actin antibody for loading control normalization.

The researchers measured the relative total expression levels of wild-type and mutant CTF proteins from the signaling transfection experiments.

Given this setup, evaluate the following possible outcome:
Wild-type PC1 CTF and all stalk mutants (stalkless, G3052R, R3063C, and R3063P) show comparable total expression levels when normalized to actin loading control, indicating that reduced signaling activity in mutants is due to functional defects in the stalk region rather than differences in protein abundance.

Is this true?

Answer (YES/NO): YES